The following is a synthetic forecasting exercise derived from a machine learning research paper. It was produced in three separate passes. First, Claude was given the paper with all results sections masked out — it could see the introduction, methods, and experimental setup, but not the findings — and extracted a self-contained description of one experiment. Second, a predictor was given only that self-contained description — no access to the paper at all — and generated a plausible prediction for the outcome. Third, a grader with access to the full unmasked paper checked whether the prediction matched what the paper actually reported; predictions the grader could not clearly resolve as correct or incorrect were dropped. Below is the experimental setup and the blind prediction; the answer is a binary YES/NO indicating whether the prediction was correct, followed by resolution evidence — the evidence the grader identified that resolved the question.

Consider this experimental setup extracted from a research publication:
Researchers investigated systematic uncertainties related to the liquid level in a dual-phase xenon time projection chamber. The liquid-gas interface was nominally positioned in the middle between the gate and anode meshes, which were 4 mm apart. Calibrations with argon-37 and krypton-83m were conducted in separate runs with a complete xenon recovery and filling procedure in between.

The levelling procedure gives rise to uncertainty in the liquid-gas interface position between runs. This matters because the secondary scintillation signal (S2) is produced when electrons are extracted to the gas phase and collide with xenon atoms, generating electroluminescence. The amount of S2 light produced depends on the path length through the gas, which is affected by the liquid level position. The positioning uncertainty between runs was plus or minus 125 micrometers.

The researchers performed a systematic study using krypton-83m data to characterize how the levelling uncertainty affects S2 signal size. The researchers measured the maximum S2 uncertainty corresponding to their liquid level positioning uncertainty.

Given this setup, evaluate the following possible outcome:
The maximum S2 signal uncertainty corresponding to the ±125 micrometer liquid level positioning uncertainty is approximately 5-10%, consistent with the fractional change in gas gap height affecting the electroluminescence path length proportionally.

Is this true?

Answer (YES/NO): NO